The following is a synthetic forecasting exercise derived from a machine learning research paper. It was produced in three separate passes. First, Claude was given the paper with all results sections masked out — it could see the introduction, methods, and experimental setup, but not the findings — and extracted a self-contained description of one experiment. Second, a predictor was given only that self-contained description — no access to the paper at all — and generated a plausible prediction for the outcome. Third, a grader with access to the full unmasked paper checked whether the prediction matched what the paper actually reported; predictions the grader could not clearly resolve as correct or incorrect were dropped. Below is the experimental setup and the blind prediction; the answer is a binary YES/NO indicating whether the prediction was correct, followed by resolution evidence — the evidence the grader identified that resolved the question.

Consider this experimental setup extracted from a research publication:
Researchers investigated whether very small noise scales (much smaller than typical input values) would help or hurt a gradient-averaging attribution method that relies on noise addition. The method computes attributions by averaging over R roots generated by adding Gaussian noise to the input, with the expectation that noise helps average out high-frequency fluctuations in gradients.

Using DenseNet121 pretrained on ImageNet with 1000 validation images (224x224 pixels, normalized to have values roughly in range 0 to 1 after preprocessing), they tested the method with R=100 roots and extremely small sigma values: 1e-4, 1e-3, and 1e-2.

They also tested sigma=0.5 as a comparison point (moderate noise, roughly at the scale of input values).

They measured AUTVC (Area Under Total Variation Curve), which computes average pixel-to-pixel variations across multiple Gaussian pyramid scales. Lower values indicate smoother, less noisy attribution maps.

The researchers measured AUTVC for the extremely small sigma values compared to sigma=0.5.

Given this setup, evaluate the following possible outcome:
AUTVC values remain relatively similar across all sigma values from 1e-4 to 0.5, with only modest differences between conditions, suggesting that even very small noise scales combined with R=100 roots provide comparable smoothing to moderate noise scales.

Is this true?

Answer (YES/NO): NO